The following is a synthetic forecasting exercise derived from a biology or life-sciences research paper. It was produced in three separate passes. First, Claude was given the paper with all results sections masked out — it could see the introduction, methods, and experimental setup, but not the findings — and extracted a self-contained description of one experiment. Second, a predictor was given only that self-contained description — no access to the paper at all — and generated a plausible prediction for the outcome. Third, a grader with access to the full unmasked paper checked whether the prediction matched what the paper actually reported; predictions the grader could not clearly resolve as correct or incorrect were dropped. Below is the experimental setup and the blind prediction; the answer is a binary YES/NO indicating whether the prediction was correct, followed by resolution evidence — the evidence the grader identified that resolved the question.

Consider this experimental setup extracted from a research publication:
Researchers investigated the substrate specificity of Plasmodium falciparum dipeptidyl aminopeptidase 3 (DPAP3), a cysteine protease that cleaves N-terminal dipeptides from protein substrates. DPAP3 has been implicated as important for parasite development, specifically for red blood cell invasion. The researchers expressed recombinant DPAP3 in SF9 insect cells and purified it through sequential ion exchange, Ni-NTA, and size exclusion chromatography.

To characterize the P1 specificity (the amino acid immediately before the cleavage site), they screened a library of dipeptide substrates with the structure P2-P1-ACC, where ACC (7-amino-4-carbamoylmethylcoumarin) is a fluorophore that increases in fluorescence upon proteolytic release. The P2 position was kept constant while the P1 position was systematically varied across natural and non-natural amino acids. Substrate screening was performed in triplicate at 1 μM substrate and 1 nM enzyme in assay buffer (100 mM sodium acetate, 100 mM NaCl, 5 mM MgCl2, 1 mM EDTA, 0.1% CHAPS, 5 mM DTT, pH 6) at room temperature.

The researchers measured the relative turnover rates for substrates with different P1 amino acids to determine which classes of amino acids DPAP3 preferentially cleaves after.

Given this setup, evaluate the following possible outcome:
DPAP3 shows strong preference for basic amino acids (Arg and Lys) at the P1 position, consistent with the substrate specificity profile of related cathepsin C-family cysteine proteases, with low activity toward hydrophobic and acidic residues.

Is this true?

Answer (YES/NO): NO